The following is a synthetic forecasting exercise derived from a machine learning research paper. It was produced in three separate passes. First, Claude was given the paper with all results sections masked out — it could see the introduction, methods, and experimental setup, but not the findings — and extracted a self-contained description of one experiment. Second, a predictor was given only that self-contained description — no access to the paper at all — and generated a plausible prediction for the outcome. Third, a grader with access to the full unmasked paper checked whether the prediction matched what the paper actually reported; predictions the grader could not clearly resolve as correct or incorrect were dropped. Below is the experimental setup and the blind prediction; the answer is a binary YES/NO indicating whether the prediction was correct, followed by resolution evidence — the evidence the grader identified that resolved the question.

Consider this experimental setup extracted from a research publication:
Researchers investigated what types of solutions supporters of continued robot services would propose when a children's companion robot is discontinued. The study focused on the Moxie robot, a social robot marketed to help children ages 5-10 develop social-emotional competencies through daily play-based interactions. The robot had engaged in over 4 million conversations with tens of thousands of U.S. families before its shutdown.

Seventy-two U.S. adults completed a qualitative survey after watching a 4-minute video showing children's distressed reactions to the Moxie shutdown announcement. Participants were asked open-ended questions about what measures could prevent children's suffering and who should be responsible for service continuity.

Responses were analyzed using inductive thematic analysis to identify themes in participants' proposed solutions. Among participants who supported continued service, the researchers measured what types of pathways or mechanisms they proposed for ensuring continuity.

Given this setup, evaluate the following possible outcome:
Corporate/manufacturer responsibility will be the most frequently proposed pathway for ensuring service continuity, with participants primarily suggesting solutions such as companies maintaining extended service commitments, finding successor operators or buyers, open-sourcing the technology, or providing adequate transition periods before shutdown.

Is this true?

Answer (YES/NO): NO